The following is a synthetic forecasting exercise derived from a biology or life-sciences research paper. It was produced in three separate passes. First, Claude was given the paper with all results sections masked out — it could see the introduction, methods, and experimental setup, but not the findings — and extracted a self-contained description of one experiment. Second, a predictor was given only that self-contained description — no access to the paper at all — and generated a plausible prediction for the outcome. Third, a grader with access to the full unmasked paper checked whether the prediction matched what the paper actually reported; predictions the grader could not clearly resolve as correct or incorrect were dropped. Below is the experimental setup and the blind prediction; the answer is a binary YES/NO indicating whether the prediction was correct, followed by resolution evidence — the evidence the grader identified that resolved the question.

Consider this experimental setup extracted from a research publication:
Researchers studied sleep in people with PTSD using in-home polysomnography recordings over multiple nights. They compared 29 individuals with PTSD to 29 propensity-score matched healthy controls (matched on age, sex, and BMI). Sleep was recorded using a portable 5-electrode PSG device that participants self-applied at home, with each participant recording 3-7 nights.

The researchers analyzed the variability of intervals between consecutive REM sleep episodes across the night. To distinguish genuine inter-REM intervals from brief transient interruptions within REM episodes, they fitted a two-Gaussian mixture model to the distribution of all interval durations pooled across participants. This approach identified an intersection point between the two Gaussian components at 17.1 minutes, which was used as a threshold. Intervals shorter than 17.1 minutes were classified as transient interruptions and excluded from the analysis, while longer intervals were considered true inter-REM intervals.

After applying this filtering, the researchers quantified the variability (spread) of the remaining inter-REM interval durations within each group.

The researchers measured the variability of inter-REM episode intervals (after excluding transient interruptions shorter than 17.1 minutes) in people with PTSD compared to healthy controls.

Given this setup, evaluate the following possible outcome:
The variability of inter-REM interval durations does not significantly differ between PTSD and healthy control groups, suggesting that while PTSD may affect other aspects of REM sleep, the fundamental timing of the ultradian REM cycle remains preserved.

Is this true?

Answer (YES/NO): NO